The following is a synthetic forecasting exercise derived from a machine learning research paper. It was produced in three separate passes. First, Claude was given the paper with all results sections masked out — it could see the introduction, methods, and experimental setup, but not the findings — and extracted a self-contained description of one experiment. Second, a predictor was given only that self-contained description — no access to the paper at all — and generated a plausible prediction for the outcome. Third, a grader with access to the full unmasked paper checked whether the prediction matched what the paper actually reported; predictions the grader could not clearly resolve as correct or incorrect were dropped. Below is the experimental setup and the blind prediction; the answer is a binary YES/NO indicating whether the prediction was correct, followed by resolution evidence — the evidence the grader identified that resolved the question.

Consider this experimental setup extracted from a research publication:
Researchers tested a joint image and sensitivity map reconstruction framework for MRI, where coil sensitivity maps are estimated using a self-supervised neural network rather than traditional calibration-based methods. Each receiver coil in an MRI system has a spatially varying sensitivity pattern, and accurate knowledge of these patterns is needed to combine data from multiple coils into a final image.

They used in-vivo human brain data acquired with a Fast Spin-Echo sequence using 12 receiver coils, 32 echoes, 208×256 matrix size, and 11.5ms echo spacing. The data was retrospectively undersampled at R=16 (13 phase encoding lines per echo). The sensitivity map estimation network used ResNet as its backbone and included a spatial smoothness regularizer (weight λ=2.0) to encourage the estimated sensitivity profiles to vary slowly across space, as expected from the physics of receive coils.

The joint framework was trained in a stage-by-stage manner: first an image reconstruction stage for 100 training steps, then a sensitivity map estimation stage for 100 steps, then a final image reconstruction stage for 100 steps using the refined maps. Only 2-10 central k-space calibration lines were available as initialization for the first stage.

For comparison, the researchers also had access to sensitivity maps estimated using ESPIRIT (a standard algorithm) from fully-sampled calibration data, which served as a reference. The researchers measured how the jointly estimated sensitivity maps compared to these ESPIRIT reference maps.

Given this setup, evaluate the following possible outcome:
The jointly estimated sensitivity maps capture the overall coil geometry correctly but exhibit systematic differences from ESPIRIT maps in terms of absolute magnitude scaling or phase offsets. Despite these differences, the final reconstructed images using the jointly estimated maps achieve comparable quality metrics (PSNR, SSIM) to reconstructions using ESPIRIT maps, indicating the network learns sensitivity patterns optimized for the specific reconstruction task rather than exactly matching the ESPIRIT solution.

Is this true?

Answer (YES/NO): NO